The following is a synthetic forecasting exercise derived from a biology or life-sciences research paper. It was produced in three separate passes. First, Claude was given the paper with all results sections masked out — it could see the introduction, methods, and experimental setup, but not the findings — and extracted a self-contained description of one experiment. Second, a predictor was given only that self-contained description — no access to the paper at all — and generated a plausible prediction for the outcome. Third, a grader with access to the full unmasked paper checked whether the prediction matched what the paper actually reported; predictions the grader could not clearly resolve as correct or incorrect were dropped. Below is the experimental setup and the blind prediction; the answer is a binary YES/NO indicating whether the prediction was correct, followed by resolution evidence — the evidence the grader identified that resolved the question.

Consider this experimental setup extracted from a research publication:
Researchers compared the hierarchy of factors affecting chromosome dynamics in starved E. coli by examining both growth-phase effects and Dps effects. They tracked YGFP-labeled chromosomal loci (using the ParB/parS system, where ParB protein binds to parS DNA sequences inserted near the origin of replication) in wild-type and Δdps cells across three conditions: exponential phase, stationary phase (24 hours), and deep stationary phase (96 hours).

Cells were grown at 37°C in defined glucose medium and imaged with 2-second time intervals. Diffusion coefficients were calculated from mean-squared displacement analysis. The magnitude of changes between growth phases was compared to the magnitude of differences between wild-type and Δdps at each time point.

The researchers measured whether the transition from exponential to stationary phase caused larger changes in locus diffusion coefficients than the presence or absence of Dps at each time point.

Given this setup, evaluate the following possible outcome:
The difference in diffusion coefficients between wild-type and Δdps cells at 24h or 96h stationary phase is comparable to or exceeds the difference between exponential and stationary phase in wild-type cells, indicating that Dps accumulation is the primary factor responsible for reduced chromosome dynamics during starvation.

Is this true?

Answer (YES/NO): NO